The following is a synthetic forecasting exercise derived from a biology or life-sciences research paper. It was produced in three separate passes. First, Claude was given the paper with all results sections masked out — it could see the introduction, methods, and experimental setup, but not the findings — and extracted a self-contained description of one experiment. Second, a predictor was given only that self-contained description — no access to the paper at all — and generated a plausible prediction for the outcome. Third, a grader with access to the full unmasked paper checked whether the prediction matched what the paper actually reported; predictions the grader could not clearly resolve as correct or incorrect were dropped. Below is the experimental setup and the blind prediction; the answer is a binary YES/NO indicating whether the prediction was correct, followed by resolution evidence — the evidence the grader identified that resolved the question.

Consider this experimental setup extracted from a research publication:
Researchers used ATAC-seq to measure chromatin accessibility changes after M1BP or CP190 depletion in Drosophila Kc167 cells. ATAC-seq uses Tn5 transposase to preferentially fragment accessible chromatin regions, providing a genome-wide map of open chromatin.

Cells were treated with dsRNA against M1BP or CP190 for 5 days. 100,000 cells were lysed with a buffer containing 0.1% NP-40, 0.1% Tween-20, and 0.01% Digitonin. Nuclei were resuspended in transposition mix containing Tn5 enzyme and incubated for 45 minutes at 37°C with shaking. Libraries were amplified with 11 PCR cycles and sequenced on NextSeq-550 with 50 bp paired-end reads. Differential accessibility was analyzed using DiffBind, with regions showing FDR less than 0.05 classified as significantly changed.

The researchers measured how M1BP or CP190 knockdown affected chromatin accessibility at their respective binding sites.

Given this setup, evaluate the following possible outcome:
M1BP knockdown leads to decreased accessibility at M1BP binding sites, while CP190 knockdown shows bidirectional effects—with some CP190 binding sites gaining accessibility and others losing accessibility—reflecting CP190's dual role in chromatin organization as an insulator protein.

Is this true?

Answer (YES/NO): NO